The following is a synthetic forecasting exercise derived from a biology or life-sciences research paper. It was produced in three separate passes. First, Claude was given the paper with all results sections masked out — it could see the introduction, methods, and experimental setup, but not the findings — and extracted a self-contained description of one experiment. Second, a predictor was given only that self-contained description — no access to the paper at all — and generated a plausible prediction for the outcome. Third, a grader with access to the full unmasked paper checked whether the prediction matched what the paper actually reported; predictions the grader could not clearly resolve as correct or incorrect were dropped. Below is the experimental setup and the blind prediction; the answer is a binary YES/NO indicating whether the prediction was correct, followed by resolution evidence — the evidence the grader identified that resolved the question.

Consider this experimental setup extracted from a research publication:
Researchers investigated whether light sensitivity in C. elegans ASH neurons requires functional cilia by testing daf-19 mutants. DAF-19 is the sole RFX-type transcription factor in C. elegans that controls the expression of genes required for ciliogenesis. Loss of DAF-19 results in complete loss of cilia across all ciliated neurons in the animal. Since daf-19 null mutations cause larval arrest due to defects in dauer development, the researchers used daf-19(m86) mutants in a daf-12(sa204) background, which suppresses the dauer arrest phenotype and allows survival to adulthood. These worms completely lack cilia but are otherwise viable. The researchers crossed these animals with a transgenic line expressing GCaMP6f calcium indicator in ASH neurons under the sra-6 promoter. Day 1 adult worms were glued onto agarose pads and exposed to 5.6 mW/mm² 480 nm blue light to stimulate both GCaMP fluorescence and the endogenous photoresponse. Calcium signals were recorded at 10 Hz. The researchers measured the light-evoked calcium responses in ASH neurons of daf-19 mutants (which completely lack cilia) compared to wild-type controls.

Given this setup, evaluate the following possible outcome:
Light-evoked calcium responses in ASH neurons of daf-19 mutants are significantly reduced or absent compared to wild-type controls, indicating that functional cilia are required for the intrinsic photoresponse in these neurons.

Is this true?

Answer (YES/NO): NO